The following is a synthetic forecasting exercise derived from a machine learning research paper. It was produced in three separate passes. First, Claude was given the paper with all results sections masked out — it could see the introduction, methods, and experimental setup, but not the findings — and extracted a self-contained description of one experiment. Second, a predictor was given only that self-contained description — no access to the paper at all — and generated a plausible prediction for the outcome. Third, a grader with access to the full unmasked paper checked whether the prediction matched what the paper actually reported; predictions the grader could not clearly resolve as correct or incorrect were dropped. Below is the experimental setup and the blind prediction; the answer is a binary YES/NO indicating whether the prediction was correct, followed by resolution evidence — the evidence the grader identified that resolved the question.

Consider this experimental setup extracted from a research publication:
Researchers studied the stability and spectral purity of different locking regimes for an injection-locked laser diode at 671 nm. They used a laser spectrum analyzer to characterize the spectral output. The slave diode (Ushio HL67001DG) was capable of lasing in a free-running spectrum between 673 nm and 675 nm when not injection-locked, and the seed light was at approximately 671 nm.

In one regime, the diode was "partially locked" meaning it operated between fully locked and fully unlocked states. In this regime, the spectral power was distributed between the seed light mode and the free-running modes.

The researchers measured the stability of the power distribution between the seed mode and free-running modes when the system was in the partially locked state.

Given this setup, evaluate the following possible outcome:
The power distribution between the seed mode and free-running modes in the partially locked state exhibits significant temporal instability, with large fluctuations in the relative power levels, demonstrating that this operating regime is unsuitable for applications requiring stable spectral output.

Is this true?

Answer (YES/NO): YES